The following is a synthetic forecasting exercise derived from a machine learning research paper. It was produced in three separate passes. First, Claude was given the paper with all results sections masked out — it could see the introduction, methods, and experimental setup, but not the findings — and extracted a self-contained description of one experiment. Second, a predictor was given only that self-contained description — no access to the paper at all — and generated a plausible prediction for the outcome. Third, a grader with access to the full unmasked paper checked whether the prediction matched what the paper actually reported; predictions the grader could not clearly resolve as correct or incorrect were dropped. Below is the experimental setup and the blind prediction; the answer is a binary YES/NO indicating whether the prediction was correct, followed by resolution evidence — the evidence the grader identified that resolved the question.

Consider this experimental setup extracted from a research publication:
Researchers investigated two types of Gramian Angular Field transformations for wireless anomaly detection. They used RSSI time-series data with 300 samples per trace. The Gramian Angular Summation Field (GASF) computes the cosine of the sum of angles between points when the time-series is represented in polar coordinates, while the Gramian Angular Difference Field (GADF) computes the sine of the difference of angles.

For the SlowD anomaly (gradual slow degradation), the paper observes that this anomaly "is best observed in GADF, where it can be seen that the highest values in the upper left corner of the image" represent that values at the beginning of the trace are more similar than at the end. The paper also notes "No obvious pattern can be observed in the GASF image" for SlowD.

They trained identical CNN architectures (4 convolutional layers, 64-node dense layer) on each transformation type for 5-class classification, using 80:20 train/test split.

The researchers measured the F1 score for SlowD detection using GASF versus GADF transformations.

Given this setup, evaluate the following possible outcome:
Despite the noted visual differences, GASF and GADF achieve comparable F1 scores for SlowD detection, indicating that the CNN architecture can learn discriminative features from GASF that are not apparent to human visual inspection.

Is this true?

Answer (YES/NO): NO